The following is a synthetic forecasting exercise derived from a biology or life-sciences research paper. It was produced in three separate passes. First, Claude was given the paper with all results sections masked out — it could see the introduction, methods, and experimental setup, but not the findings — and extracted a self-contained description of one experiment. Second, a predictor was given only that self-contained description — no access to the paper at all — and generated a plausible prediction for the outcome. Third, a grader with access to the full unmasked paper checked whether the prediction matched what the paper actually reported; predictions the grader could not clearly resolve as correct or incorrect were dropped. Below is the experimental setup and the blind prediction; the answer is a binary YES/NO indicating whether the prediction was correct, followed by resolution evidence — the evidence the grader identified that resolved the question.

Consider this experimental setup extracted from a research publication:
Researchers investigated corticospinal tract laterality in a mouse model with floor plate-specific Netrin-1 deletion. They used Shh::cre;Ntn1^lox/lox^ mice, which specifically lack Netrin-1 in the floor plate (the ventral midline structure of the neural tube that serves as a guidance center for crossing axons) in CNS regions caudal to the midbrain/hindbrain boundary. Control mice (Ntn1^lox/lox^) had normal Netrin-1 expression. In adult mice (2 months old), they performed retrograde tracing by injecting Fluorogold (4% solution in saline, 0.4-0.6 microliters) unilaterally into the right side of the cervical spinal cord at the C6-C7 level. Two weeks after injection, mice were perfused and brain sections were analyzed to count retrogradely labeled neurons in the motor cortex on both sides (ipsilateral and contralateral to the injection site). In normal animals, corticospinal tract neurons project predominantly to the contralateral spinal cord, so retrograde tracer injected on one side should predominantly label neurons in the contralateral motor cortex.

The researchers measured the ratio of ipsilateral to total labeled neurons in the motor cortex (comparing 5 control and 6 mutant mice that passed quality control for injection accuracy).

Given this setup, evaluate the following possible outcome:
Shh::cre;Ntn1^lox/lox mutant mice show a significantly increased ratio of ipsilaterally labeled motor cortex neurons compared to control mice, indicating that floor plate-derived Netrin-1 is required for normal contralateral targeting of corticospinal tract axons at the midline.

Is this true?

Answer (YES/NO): YES